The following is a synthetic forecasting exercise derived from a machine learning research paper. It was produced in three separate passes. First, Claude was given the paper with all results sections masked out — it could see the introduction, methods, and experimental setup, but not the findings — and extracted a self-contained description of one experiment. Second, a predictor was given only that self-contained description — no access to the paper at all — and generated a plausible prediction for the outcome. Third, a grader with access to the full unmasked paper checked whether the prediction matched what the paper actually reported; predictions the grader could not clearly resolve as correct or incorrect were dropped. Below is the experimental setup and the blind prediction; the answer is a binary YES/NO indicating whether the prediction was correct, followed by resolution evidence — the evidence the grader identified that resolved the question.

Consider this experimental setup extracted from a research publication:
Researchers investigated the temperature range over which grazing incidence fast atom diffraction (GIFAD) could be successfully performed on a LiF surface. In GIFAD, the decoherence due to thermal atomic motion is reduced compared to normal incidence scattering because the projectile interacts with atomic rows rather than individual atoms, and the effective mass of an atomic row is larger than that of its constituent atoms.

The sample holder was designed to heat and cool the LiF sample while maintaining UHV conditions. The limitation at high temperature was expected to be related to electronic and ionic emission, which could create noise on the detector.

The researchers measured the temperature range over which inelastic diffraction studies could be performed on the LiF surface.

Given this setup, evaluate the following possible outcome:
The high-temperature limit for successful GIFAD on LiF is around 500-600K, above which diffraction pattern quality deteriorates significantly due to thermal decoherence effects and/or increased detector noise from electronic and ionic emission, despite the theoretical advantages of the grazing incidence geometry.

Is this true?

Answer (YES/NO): NO